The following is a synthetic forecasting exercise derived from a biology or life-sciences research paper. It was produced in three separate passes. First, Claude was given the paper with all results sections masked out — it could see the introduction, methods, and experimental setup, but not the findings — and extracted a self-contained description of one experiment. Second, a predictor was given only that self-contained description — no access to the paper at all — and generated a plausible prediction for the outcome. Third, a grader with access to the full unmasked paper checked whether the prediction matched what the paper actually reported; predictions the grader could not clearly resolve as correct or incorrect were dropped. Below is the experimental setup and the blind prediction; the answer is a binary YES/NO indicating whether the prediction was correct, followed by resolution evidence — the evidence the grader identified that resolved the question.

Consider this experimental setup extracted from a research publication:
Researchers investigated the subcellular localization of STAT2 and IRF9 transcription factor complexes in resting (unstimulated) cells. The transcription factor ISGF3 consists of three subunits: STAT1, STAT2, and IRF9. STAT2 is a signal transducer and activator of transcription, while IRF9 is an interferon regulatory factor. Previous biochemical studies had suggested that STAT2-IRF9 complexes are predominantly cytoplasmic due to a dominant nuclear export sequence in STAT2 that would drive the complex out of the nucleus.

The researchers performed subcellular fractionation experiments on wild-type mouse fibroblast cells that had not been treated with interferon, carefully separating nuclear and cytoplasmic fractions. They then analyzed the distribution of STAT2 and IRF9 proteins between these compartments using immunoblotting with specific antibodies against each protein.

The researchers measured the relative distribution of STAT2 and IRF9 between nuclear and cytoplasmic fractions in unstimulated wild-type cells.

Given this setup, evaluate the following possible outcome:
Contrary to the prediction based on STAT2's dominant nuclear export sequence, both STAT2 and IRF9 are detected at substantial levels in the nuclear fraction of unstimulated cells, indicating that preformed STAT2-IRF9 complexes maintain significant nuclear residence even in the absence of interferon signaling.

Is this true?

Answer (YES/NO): NO